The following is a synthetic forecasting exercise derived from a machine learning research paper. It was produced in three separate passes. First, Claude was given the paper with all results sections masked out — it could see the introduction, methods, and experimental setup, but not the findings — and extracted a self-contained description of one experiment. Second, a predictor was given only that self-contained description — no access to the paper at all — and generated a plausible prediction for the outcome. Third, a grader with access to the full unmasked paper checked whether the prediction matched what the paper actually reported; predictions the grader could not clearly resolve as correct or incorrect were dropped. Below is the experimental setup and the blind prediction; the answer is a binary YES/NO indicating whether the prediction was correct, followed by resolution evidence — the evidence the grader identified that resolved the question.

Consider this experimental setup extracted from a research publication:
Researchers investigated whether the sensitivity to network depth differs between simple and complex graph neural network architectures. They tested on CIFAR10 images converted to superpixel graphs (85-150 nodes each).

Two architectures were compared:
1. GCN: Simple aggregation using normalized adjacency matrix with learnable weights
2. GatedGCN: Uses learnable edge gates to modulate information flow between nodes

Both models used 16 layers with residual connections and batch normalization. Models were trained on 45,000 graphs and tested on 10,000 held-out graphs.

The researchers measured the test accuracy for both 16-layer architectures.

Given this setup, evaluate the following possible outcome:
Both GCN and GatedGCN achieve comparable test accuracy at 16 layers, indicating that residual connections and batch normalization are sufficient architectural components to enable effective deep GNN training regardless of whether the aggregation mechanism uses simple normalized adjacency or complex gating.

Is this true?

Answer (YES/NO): NO